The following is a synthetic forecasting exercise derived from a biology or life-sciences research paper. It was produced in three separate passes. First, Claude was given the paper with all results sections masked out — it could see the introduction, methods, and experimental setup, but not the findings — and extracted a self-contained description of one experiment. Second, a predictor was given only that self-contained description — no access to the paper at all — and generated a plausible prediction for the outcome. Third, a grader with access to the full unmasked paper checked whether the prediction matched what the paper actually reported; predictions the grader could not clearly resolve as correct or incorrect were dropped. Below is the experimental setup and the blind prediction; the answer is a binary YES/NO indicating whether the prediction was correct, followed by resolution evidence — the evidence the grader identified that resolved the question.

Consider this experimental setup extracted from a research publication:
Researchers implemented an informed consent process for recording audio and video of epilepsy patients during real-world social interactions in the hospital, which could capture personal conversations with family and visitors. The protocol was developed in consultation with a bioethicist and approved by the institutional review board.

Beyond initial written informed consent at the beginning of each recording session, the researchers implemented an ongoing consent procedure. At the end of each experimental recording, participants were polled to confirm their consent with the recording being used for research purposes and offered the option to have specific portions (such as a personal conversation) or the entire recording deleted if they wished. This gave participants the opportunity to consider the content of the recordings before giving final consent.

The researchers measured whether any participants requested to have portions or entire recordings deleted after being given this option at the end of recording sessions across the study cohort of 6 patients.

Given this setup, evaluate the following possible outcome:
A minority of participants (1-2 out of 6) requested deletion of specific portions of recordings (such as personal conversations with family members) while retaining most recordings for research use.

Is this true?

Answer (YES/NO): NO